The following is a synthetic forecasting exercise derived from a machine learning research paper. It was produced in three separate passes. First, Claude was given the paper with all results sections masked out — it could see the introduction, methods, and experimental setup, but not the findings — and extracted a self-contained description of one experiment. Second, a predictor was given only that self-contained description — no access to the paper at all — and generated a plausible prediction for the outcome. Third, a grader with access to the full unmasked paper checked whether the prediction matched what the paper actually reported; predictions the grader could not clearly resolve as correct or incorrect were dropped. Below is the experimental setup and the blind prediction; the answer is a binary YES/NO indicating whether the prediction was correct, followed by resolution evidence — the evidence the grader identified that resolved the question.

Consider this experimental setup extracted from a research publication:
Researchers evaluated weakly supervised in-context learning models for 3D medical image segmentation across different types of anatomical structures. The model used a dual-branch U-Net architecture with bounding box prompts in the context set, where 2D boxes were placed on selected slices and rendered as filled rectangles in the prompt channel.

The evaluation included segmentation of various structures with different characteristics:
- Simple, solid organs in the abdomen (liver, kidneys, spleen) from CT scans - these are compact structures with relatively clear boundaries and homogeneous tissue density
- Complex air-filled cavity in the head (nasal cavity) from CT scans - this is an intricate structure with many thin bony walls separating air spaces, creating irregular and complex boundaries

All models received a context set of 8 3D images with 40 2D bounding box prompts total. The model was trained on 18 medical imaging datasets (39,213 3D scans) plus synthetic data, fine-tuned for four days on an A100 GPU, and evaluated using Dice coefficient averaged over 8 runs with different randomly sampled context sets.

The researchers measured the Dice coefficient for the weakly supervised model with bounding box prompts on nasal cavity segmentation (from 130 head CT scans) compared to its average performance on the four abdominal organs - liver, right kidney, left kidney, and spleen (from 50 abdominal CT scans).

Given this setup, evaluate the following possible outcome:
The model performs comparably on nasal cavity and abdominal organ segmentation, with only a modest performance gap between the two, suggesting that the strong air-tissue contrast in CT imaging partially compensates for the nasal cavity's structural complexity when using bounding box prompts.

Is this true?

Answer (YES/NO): NO